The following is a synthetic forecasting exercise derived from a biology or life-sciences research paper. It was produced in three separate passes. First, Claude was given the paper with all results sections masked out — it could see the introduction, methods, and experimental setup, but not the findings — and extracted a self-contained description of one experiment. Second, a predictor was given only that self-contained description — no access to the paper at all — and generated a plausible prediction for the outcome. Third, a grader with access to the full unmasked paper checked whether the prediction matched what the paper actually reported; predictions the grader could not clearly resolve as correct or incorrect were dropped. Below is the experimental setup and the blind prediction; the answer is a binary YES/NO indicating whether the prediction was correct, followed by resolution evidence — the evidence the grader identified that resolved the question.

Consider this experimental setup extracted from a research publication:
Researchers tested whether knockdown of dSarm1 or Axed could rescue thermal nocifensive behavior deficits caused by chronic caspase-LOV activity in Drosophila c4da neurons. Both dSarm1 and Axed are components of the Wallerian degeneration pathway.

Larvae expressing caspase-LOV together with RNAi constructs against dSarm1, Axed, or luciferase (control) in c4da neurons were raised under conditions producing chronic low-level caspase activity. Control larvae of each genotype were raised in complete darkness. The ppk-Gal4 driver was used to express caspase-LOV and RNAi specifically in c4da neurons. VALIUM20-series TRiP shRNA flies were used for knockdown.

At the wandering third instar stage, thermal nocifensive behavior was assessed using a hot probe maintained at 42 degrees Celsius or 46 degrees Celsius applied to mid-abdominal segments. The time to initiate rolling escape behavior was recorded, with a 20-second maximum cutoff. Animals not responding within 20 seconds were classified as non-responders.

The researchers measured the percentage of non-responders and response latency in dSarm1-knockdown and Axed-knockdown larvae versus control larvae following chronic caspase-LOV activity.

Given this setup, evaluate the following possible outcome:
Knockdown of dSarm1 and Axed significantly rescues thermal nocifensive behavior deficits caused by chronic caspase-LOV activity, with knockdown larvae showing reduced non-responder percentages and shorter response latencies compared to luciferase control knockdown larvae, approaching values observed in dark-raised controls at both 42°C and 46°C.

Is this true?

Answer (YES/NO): NO